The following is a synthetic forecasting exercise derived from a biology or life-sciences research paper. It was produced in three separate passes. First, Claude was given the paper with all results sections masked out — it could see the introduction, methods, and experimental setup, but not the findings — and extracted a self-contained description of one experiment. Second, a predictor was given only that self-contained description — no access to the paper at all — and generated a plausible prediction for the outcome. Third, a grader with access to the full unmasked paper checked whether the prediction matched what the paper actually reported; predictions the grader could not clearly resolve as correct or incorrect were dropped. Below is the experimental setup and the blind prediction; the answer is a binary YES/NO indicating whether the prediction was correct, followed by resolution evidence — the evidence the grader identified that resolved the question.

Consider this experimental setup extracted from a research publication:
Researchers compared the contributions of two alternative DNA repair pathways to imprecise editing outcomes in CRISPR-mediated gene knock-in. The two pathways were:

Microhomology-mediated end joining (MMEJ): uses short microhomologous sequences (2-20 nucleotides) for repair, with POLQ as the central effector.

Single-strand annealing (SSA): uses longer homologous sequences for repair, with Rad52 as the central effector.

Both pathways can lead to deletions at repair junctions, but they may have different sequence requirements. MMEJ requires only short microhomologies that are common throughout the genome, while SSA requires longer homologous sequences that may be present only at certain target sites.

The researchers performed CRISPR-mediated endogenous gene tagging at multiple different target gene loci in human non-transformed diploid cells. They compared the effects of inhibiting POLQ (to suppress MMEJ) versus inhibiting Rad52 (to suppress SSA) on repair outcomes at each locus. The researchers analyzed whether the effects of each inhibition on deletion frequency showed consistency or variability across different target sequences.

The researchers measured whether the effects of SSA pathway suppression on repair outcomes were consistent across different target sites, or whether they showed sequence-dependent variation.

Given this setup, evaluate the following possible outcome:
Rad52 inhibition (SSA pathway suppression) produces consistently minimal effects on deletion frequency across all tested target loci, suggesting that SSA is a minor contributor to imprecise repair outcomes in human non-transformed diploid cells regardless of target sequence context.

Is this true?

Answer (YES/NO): NO